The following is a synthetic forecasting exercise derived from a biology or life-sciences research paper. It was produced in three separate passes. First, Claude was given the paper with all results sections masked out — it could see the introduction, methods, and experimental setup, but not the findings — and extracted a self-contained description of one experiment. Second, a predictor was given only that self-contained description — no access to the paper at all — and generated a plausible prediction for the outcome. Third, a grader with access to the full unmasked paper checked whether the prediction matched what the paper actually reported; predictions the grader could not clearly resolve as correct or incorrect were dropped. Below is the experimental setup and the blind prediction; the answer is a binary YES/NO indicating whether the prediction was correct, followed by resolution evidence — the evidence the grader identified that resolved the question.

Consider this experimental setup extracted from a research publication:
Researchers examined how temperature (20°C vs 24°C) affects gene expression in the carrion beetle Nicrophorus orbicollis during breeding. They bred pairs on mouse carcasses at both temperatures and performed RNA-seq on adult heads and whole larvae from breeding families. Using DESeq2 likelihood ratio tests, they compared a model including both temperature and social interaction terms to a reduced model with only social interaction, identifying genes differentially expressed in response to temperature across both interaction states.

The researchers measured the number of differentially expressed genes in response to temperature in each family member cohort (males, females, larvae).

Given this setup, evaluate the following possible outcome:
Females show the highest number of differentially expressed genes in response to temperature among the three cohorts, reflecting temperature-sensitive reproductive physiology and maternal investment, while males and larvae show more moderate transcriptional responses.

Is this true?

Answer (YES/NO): NO